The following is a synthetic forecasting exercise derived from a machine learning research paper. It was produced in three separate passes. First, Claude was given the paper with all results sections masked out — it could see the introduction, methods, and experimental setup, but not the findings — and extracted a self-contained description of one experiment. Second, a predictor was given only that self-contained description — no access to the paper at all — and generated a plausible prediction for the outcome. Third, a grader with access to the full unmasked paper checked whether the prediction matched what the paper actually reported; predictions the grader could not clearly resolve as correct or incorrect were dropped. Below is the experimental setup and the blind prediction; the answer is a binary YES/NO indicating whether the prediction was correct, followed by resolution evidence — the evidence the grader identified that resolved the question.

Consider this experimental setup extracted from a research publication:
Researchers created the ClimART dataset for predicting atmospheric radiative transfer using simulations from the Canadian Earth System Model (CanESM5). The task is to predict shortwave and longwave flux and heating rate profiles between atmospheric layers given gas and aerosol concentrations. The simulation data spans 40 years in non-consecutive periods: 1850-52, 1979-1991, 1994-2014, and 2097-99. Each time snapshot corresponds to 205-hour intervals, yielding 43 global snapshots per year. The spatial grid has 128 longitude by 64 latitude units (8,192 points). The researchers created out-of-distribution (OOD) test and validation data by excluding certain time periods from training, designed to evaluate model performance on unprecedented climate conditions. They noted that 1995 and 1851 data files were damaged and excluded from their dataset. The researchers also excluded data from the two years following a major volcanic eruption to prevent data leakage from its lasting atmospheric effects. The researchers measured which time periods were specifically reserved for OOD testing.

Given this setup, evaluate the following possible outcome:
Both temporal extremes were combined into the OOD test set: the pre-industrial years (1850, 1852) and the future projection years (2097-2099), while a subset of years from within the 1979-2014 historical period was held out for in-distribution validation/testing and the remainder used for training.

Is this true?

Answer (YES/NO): NO